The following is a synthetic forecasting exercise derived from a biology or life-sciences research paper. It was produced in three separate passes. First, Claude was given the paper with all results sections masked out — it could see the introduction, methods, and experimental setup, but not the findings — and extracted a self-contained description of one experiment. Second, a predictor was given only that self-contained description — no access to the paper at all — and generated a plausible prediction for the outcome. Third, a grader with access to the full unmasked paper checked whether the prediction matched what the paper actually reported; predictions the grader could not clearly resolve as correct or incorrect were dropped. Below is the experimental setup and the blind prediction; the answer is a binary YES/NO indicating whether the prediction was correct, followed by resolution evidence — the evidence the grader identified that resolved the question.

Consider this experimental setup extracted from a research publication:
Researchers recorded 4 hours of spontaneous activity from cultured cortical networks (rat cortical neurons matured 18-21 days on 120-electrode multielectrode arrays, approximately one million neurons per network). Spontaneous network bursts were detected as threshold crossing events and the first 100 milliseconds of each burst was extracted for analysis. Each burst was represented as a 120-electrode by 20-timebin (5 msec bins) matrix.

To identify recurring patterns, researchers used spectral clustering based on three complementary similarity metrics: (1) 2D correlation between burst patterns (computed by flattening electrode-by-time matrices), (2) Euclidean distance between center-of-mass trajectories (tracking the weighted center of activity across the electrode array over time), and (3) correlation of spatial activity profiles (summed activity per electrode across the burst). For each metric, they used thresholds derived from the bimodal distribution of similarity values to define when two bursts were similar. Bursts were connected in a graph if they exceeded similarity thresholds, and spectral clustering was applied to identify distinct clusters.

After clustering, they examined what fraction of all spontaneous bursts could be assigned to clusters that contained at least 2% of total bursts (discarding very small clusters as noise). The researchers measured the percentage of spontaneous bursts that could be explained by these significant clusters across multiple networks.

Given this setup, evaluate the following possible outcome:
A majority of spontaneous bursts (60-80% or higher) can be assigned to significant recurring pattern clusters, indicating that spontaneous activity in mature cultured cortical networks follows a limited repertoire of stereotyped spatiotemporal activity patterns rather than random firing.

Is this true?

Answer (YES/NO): YES